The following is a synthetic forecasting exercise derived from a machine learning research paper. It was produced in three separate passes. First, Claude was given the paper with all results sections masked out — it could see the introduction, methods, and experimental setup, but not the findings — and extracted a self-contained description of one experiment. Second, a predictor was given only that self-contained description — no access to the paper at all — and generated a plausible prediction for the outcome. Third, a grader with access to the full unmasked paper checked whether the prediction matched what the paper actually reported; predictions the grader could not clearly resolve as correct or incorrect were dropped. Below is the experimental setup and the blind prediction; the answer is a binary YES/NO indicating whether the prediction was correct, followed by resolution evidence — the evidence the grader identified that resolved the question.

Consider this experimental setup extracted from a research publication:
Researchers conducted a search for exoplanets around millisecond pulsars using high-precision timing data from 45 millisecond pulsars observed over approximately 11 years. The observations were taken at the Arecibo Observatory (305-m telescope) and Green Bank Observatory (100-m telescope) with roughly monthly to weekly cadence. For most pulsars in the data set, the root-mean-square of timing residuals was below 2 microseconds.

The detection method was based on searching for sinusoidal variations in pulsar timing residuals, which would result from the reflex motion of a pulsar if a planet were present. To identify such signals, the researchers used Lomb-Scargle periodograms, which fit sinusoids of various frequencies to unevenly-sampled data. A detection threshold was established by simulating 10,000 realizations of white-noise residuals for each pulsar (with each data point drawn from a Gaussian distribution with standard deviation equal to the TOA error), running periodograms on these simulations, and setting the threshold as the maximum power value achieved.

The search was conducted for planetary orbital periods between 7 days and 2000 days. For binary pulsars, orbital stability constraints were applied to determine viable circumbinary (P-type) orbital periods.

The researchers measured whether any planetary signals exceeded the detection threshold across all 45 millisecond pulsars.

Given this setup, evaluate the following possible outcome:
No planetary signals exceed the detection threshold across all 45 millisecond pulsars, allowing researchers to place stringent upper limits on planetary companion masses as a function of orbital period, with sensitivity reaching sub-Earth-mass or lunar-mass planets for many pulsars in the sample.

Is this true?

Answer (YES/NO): YES